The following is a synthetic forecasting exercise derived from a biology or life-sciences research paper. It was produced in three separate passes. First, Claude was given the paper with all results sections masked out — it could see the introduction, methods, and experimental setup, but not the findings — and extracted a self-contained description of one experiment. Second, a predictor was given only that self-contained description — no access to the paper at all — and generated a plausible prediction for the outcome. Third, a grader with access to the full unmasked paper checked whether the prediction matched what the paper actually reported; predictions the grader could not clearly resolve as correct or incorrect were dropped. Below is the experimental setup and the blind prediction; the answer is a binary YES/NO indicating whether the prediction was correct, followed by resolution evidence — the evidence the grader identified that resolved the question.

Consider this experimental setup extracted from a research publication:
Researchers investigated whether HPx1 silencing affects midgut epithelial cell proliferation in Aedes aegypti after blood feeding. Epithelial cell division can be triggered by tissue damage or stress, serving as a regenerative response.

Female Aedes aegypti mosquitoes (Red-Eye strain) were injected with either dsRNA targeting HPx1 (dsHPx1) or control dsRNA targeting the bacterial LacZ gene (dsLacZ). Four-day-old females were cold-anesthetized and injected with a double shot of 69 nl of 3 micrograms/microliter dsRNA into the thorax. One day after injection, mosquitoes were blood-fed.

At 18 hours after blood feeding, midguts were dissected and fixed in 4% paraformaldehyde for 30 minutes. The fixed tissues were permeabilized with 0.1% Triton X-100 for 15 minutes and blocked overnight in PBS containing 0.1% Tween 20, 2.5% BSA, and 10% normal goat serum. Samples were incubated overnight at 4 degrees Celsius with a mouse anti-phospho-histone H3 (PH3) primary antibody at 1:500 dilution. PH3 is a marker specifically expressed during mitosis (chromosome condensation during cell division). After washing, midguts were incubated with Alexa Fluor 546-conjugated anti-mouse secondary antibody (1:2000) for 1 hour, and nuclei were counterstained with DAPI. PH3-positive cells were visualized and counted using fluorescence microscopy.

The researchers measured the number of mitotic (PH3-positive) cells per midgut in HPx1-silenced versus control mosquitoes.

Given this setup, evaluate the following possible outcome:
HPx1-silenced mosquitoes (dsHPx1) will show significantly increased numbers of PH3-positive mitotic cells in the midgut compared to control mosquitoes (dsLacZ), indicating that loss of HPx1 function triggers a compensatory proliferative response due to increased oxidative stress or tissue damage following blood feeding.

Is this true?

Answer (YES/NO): YES